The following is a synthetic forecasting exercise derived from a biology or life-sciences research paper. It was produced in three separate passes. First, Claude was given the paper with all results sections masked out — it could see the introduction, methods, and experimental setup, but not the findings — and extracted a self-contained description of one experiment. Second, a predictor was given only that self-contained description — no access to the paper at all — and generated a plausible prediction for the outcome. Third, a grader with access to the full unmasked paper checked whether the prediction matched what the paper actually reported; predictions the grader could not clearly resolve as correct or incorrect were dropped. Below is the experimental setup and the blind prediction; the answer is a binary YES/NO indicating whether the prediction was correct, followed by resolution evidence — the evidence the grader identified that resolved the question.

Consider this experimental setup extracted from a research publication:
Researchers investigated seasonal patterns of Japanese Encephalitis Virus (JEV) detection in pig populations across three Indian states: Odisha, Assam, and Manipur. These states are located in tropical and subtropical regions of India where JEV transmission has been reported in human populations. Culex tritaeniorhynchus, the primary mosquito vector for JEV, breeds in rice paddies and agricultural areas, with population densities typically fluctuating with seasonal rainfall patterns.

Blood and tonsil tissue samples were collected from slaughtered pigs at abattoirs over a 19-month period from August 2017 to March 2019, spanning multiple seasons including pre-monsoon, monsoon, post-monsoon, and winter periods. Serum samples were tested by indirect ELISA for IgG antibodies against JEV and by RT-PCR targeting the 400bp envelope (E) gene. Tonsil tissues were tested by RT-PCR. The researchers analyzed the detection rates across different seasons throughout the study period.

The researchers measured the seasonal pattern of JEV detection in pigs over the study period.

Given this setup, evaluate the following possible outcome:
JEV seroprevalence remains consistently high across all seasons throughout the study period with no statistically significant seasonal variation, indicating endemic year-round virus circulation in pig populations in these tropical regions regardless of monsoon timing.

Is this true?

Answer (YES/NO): NO